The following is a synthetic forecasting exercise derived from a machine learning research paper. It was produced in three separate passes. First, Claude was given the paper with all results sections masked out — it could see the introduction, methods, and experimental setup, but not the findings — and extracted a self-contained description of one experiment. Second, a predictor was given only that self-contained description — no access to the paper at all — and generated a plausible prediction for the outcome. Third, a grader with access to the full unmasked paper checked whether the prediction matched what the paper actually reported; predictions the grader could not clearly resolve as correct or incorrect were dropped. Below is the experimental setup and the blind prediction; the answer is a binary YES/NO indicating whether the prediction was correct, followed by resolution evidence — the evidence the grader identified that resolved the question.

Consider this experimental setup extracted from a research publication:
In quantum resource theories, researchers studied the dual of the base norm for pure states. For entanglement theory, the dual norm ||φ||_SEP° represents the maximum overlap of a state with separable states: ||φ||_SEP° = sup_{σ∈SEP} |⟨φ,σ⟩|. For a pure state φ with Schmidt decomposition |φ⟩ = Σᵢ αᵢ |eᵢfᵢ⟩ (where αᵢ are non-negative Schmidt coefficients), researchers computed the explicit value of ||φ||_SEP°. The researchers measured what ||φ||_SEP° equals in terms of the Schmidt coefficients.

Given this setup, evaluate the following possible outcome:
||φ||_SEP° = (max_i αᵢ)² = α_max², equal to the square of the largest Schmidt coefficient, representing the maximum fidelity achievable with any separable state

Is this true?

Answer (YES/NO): NO